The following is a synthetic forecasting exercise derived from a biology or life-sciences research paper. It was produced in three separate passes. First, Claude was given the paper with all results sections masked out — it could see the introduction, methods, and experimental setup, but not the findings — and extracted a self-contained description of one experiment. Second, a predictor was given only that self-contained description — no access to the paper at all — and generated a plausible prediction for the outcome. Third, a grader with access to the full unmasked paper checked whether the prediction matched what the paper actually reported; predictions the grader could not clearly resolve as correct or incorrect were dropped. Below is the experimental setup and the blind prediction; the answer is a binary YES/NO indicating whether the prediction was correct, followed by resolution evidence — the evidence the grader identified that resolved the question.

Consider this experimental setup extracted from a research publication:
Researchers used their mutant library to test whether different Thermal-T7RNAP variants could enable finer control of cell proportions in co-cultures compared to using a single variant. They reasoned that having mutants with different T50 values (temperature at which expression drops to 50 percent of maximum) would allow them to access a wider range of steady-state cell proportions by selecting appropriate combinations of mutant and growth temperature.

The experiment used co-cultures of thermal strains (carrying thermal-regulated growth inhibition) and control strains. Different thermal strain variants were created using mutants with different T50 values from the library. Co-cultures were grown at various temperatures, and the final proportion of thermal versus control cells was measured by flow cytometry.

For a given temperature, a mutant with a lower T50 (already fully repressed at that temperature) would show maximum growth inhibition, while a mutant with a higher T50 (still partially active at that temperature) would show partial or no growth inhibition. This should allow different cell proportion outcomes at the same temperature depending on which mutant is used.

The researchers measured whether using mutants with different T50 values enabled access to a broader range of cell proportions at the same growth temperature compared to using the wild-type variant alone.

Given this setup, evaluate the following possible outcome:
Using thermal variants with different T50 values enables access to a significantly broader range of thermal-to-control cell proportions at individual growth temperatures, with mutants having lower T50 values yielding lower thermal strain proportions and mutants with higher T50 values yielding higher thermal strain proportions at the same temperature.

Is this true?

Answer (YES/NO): NO